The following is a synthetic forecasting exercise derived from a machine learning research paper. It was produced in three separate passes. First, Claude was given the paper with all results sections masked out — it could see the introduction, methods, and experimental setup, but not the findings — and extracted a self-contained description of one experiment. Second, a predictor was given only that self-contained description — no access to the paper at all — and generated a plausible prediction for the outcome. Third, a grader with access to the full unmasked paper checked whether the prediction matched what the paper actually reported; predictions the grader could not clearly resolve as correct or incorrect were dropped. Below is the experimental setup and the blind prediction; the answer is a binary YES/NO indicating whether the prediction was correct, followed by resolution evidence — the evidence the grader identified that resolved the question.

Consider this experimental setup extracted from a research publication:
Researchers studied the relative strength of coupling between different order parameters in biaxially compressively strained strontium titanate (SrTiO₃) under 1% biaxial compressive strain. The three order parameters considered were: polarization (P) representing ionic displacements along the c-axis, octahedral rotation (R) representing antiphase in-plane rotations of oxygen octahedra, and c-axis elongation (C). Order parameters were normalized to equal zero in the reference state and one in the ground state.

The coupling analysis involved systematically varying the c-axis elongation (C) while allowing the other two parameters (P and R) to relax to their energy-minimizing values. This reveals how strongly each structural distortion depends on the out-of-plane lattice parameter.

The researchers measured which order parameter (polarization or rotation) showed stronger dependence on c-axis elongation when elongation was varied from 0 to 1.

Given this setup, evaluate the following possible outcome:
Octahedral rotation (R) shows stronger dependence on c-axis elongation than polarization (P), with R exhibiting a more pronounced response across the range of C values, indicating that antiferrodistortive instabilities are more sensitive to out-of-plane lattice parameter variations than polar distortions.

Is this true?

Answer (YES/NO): NO